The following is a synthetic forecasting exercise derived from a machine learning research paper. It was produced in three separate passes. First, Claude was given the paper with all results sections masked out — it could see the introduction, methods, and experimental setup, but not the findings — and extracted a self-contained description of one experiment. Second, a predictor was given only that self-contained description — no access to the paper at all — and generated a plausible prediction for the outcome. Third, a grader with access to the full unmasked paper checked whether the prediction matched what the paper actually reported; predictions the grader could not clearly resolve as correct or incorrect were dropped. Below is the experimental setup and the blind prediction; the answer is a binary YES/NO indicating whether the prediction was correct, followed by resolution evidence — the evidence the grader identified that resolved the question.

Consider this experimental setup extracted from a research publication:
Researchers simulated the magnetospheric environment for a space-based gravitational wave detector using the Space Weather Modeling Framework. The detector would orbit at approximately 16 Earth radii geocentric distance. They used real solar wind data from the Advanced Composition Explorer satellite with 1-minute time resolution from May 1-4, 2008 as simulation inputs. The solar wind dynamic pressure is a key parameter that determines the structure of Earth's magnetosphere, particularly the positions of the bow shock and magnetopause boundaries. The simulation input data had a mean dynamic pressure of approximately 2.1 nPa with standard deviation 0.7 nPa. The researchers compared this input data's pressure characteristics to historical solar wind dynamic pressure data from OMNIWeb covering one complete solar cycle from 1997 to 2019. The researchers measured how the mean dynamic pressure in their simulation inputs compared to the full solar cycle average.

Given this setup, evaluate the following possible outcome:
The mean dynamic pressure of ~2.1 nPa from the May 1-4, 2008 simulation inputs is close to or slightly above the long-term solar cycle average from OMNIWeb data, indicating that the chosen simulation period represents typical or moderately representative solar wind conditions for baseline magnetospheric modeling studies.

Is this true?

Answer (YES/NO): YES